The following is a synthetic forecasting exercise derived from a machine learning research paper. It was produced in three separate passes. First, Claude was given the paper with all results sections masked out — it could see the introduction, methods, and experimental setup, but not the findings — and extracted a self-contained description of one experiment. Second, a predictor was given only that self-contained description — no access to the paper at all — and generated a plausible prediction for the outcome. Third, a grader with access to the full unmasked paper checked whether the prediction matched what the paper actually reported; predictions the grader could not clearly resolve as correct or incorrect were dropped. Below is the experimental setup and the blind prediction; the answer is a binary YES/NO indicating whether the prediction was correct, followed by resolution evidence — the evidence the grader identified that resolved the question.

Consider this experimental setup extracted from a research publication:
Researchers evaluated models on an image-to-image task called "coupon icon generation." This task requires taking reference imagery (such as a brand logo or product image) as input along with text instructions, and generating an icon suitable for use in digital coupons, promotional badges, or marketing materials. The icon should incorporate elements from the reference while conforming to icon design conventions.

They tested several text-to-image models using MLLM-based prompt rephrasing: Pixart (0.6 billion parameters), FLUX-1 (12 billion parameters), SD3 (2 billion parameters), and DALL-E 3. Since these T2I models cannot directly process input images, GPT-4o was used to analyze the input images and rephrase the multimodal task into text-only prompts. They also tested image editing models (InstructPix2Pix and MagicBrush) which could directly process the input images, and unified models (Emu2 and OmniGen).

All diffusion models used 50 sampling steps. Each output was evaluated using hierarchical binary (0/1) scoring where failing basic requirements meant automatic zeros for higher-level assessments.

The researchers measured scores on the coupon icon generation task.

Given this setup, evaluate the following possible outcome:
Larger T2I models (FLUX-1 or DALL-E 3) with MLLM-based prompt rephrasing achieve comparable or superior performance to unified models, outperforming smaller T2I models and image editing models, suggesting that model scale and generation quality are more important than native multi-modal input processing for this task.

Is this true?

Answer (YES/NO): NO